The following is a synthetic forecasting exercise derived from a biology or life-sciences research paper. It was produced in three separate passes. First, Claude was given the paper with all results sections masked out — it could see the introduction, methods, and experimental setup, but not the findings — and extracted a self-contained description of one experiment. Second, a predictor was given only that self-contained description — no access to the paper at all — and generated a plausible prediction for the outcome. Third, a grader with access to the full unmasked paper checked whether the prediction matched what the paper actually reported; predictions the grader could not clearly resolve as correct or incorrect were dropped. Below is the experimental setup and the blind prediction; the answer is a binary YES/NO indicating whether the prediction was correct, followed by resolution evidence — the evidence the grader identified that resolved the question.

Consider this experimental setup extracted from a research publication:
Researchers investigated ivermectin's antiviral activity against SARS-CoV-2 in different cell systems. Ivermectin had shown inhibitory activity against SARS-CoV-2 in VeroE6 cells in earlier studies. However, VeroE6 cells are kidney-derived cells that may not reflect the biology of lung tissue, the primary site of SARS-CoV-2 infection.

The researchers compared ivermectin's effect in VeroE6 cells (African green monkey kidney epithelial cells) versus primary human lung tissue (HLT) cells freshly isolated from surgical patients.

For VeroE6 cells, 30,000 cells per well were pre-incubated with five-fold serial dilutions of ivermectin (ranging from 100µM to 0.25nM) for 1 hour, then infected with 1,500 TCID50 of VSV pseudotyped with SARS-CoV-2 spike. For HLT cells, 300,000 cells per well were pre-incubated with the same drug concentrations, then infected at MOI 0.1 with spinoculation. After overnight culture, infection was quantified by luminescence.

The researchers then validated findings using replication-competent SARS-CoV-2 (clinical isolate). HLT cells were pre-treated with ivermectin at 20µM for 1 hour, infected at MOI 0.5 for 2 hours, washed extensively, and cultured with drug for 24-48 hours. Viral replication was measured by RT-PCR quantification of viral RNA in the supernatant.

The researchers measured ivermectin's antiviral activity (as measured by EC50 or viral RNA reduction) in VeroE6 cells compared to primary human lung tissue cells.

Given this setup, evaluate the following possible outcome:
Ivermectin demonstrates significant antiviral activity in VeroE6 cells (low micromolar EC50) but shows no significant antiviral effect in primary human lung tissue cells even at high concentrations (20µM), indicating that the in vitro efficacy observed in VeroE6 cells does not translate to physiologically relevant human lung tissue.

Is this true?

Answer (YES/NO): NO